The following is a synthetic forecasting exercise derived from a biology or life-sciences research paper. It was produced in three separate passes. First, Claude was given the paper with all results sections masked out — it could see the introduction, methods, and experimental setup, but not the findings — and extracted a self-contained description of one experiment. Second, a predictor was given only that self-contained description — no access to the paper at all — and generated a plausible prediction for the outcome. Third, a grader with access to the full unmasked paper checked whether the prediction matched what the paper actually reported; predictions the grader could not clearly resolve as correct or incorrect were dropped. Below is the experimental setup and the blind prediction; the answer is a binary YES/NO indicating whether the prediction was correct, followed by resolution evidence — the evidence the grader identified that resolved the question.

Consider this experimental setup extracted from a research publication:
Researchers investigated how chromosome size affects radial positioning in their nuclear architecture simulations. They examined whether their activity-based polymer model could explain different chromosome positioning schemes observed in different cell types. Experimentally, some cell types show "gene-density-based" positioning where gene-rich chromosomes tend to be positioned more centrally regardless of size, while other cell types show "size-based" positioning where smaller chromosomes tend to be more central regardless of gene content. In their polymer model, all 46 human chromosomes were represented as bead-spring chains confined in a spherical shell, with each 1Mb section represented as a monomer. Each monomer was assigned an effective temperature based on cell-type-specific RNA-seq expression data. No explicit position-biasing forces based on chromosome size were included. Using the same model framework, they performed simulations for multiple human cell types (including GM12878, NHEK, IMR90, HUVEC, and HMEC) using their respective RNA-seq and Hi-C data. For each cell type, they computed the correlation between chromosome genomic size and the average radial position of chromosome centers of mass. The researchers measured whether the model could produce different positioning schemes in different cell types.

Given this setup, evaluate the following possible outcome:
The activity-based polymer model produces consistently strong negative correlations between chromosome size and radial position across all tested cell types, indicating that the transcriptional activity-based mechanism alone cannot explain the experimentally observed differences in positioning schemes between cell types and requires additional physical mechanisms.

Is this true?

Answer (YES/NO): NO